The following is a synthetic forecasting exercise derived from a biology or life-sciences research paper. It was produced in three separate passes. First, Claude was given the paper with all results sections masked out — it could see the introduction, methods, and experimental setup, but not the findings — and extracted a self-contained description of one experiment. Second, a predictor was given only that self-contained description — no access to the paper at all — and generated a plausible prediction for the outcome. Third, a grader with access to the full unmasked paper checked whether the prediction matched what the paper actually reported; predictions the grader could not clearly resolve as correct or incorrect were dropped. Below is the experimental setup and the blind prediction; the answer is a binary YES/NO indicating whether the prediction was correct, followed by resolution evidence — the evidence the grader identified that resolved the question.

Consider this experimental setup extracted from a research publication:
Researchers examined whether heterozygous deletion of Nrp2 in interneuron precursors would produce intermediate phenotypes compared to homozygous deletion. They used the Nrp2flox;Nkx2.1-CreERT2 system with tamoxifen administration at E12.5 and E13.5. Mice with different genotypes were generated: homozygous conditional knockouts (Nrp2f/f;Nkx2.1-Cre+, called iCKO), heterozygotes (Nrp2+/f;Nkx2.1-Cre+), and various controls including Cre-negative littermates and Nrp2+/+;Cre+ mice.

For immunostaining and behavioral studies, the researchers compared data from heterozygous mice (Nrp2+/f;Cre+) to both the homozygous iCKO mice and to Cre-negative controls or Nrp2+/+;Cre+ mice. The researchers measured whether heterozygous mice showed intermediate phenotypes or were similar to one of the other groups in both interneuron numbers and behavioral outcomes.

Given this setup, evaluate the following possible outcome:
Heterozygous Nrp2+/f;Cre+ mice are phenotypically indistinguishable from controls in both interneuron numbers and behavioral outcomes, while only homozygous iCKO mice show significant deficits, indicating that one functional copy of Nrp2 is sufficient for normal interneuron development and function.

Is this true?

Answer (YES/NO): YES